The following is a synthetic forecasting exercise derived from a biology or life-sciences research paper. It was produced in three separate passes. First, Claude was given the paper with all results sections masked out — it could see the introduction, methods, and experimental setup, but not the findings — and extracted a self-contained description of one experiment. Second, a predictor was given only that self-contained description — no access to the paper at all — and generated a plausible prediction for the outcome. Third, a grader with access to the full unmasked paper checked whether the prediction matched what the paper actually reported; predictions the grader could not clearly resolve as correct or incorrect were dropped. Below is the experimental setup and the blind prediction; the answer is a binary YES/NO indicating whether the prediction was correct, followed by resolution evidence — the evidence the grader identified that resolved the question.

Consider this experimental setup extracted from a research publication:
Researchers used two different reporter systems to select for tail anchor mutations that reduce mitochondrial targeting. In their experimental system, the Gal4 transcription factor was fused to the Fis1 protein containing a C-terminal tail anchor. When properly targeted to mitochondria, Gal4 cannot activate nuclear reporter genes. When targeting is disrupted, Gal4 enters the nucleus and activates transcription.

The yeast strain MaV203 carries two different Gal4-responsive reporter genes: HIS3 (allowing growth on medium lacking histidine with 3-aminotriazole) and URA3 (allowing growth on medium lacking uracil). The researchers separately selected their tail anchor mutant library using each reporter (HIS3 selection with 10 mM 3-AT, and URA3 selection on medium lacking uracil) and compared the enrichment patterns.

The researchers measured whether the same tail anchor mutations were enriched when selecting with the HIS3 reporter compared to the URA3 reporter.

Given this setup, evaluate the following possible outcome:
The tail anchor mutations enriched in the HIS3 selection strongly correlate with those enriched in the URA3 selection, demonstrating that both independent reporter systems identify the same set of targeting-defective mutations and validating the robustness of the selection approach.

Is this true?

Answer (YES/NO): NO